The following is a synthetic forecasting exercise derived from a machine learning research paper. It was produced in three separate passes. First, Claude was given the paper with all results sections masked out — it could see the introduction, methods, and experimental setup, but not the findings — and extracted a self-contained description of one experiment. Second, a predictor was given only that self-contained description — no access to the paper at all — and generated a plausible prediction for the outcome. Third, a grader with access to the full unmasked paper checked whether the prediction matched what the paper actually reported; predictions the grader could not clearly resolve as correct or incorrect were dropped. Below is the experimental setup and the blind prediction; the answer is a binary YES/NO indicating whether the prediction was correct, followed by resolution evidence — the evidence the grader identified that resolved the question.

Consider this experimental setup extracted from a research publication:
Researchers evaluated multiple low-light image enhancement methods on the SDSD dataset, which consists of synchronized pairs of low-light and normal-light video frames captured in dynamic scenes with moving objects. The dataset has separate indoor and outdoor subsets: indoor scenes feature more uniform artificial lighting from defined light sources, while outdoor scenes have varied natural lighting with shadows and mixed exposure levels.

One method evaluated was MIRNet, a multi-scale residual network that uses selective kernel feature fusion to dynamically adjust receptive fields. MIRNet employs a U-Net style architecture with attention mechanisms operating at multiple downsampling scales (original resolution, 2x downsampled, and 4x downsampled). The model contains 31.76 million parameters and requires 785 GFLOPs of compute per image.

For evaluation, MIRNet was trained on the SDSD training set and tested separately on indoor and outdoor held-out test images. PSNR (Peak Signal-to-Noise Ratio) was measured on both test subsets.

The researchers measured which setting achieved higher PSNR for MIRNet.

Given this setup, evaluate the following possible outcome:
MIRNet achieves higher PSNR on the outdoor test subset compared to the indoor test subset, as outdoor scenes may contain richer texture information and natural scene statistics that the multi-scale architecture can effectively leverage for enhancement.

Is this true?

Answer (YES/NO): YES